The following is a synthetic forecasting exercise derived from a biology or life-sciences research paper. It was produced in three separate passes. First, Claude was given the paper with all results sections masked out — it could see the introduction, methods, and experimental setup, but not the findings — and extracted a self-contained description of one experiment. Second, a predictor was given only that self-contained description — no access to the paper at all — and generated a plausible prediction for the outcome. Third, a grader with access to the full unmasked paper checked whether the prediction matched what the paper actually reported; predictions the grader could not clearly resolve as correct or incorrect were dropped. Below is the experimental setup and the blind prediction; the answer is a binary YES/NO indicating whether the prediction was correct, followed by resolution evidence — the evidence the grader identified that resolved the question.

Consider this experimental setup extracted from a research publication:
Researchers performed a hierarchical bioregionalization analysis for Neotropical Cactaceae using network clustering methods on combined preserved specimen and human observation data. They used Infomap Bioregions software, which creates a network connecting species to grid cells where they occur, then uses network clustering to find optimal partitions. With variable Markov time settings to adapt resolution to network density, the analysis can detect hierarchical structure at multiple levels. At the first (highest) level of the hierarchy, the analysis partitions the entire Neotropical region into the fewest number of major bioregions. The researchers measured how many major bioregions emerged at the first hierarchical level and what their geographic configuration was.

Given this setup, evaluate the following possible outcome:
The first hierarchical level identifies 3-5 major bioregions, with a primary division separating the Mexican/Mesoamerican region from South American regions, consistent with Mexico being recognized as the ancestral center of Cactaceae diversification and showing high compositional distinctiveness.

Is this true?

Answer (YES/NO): NO